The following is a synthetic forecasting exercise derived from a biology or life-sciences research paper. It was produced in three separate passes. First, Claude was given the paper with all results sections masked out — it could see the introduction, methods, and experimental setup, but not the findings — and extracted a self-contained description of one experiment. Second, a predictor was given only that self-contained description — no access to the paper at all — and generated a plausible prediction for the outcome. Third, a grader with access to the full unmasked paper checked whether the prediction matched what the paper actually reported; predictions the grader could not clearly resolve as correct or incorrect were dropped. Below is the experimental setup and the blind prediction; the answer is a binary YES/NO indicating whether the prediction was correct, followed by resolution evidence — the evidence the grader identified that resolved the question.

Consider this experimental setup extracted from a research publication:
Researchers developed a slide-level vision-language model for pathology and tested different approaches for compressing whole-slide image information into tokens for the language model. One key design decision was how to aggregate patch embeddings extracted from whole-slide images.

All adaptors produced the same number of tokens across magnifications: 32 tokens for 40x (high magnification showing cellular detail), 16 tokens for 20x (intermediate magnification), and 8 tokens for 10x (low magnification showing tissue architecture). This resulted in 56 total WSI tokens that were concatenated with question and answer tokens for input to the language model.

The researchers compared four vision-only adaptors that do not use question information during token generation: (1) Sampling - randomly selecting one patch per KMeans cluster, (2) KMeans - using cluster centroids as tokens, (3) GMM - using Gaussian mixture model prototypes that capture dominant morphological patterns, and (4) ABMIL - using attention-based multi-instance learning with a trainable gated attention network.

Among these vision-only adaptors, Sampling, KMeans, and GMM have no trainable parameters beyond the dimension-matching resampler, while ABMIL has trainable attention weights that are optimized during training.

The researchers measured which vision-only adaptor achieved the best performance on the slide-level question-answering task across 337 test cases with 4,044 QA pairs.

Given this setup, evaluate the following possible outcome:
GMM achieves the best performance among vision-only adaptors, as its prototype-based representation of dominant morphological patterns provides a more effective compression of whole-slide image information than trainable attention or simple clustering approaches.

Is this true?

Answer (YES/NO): YES